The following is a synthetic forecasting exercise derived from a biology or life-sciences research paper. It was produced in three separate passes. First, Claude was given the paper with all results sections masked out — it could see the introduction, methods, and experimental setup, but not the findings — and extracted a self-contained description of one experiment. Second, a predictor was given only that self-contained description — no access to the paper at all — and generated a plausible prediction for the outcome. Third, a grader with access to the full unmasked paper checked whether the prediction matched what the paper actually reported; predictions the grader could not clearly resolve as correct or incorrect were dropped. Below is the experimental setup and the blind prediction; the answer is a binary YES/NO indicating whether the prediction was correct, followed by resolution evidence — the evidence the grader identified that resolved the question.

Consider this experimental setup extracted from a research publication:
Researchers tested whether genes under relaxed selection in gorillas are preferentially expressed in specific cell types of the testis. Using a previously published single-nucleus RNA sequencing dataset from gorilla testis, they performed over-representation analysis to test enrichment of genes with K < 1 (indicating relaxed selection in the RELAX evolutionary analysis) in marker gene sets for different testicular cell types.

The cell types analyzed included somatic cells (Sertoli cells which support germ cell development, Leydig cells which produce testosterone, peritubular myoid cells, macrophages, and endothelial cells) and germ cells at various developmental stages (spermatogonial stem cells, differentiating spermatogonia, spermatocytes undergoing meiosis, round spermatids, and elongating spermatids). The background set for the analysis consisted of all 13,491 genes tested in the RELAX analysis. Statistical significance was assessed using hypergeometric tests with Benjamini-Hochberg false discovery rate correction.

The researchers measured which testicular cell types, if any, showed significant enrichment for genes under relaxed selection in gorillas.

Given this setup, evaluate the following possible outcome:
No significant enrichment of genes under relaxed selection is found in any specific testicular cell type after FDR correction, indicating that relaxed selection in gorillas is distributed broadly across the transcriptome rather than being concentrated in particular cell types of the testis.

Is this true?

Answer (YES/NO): NO